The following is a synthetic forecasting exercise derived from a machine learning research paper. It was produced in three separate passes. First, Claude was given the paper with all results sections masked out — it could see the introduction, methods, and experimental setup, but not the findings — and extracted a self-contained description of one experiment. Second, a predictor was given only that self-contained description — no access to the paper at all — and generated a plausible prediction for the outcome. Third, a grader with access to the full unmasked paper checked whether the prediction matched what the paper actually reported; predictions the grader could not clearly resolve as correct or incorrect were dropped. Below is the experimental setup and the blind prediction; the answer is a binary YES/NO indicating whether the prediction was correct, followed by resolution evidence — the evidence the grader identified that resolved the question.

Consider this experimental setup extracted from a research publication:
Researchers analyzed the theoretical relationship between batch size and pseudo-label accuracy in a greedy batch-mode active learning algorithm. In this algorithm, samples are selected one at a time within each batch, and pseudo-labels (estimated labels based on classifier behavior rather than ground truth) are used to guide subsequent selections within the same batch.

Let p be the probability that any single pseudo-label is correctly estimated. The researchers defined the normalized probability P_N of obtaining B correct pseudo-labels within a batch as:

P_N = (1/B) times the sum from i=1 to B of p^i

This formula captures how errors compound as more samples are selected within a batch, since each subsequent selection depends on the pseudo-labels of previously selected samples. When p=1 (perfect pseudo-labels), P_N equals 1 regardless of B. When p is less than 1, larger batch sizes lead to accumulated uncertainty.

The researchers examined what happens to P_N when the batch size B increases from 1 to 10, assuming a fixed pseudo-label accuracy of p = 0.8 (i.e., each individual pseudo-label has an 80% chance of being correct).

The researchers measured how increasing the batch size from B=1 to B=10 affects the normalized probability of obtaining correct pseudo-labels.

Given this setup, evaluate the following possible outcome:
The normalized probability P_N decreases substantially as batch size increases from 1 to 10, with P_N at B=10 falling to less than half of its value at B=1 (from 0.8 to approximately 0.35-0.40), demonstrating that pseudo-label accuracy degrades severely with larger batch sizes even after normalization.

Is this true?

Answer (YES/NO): YES